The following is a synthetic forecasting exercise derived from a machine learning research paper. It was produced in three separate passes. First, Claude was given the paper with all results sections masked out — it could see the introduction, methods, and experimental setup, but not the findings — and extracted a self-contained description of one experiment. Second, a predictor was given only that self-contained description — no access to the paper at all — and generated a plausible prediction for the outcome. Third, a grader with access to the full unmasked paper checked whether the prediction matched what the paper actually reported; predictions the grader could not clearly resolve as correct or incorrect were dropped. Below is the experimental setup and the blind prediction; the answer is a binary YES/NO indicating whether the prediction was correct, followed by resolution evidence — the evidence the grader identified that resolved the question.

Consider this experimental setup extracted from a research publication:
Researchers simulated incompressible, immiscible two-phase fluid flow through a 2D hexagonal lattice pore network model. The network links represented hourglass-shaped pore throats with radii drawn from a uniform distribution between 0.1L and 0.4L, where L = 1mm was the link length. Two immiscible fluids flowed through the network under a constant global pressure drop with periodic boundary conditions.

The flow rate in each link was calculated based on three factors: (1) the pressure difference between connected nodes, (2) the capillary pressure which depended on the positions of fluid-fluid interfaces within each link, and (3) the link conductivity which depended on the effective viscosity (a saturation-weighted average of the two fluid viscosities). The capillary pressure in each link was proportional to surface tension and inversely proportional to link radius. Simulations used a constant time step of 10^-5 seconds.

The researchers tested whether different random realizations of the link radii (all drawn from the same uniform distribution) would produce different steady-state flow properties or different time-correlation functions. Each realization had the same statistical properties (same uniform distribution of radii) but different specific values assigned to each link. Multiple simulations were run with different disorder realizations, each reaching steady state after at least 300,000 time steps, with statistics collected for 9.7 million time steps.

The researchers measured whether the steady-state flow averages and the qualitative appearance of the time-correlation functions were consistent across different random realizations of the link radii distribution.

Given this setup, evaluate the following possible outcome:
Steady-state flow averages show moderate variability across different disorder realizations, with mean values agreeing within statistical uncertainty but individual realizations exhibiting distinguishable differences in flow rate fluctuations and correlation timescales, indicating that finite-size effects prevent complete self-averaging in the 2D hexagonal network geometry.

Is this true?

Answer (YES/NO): NO